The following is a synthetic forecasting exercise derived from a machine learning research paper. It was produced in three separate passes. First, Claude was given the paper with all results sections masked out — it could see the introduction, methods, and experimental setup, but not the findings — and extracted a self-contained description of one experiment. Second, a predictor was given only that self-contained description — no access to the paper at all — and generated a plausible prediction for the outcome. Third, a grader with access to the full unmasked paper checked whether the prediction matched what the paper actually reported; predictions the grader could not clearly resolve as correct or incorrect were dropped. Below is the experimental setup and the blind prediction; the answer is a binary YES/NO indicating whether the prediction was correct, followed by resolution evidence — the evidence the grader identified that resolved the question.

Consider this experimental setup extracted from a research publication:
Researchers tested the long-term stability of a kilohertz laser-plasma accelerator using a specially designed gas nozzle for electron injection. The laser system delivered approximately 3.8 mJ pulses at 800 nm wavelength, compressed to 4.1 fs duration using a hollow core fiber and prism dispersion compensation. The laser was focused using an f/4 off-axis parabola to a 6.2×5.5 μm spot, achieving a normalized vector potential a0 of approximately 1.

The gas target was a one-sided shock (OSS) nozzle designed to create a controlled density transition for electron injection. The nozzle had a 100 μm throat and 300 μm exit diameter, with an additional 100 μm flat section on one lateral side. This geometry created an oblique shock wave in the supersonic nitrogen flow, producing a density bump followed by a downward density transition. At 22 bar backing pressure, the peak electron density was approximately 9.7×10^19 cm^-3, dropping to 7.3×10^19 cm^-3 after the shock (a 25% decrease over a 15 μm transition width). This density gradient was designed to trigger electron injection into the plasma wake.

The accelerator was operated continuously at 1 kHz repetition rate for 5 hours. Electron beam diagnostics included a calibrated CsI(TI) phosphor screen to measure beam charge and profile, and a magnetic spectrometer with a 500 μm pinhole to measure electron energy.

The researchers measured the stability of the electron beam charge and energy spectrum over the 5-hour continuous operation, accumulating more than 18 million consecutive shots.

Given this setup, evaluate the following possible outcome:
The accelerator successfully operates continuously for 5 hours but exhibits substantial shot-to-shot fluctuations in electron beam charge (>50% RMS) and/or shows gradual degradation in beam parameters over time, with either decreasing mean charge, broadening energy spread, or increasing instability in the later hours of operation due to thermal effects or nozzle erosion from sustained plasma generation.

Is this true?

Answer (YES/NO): NO